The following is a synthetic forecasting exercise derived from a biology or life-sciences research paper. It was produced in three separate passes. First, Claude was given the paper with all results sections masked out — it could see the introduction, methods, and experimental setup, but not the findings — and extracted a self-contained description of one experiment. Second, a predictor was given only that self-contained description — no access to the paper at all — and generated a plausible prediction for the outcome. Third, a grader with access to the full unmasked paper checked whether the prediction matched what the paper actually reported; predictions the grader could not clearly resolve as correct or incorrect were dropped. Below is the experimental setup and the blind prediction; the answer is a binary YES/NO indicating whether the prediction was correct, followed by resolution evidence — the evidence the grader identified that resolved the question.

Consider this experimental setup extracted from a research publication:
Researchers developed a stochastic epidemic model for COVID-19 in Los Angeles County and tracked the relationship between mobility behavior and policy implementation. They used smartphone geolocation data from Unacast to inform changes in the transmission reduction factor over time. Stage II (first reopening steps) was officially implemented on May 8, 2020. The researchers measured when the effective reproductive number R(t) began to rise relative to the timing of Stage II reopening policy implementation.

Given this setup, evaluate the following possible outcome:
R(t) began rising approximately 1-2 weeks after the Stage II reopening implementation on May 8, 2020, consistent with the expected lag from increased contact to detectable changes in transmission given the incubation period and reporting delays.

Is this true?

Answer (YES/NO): NO